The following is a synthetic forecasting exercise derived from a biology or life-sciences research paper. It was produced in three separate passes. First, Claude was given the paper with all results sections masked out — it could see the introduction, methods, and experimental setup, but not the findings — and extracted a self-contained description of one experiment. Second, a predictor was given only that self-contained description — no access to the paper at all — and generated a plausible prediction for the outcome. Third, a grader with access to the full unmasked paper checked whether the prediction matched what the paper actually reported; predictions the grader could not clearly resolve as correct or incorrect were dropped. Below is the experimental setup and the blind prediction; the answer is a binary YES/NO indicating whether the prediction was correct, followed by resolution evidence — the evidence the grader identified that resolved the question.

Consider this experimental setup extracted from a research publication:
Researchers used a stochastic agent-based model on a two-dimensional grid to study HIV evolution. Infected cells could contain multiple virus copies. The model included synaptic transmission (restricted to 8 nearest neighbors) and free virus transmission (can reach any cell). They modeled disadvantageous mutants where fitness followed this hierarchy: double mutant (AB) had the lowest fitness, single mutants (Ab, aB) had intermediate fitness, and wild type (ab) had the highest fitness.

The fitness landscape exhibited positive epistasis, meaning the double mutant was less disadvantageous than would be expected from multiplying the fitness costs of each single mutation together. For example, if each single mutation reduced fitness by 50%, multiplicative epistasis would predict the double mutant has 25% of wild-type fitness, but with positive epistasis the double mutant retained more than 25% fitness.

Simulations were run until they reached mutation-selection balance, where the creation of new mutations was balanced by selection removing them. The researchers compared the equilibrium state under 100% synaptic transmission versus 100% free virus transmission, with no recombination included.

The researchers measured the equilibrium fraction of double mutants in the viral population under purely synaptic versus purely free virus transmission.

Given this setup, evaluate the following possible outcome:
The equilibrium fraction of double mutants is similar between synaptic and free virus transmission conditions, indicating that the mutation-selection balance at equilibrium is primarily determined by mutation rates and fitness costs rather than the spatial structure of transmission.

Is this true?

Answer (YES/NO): NO